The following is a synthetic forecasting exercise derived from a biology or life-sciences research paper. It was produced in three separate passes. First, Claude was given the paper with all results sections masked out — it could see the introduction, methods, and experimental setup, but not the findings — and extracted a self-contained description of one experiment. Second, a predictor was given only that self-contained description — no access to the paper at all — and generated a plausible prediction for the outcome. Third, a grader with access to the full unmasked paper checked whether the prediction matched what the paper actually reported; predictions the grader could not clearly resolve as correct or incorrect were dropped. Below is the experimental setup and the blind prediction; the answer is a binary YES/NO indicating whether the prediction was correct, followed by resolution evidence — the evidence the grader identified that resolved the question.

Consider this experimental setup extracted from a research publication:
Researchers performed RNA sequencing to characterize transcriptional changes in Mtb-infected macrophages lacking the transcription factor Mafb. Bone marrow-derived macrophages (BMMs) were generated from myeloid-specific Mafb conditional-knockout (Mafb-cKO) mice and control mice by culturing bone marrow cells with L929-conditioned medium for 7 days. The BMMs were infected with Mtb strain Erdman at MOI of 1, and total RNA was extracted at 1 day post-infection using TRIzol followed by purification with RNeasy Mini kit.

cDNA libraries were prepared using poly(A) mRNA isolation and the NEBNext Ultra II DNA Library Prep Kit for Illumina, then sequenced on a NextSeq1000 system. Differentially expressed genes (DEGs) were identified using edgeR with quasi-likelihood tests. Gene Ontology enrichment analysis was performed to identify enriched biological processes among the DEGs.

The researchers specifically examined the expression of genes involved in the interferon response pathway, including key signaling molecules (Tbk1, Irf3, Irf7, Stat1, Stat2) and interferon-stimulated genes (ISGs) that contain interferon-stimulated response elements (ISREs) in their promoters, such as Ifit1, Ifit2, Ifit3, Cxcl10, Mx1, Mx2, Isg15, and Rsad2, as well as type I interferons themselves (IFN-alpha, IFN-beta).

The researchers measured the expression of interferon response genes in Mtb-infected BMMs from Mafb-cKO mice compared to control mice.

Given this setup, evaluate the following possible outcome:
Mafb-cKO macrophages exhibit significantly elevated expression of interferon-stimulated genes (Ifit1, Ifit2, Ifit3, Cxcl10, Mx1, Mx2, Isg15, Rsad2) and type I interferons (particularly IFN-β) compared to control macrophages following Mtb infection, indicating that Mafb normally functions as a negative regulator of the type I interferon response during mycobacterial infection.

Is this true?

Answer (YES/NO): NO